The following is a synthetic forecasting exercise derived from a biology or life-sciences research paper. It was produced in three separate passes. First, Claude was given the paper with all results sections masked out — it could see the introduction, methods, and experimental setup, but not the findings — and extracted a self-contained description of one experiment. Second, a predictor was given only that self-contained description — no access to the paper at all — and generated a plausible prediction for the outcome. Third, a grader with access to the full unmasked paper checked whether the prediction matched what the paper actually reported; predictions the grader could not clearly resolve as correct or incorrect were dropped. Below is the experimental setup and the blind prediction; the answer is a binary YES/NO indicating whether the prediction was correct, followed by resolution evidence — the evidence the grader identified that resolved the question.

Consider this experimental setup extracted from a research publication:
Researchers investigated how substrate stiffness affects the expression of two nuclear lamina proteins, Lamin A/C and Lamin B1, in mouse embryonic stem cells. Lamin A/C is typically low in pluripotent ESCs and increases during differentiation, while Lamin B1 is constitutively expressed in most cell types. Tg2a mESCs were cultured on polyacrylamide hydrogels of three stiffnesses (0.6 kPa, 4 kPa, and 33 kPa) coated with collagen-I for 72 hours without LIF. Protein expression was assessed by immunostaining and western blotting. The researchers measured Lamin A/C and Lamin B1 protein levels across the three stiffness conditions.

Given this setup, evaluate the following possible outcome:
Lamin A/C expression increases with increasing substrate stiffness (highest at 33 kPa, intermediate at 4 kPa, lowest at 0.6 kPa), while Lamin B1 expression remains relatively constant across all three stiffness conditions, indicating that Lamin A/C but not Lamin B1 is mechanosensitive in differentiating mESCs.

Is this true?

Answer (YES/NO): NO